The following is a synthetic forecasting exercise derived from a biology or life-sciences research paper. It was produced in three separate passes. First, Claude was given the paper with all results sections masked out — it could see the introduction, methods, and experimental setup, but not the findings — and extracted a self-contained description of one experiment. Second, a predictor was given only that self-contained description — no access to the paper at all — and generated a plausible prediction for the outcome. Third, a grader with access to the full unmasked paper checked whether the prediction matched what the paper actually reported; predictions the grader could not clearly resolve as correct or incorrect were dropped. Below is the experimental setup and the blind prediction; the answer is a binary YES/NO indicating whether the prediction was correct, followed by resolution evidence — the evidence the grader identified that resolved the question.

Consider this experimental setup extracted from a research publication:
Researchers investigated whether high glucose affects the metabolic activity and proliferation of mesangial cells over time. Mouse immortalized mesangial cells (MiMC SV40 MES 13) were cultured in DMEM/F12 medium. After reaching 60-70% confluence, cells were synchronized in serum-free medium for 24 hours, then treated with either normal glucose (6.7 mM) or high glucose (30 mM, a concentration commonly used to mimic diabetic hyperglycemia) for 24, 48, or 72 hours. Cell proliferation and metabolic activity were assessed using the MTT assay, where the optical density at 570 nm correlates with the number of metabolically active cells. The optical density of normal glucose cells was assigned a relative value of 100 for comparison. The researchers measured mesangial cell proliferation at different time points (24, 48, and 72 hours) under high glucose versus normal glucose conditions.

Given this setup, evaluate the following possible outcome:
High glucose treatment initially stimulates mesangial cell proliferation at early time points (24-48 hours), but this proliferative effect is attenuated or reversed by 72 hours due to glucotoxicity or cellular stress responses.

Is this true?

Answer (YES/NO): NO